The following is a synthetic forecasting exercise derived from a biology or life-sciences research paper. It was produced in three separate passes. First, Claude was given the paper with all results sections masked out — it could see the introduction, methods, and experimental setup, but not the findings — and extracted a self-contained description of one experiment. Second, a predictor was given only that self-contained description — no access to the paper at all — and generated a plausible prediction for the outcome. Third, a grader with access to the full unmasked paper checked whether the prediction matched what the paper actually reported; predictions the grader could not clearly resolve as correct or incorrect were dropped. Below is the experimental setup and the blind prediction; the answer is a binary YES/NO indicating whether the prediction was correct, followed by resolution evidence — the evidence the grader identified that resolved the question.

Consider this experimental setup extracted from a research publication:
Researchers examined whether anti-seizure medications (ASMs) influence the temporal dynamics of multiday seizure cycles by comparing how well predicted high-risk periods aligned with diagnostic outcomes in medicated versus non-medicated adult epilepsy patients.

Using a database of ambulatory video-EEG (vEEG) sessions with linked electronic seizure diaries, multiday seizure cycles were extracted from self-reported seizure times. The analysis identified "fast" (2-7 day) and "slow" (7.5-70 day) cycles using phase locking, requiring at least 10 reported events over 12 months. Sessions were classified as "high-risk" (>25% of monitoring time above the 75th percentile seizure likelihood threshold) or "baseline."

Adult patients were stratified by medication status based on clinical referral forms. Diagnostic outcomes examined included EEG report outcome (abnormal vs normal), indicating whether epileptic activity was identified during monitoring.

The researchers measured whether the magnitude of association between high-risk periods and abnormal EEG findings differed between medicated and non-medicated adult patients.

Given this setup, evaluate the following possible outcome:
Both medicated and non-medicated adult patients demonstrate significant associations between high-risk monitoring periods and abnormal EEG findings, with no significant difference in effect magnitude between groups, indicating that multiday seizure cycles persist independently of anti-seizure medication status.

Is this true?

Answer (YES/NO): NO